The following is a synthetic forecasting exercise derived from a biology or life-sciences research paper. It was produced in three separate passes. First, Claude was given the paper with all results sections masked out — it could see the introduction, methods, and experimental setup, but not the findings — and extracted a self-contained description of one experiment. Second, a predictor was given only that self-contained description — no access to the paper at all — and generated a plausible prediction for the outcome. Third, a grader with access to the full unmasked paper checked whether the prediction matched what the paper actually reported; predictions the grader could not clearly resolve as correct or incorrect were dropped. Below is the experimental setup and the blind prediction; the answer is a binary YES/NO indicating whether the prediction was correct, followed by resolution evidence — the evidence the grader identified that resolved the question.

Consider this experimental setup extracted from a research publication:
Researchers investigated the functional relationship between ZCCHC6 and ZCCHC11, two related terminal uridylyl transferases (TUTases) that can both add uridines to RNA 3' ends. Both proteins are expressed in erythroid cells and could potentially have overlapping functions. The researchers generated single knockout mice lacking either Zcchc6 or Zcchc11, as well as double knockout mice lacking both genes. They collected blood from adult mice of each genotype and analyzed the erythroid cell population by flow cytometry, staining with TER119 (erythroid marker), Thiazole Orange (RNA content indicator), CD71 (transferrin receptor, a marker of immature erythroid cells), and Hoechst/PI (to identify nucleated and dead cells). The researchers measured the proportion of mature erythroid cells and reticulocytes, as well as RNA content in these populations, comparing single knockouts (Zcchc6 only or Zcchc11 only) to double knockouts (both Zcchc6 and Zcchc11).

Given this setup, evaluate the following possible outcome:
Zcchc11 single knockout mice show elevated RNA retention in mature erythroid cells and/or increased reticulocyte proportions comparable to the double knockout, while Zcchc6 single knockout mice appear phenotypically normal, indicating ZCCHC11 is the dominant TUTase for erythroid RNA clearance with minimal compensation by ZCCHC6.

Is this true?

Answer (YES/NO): NO